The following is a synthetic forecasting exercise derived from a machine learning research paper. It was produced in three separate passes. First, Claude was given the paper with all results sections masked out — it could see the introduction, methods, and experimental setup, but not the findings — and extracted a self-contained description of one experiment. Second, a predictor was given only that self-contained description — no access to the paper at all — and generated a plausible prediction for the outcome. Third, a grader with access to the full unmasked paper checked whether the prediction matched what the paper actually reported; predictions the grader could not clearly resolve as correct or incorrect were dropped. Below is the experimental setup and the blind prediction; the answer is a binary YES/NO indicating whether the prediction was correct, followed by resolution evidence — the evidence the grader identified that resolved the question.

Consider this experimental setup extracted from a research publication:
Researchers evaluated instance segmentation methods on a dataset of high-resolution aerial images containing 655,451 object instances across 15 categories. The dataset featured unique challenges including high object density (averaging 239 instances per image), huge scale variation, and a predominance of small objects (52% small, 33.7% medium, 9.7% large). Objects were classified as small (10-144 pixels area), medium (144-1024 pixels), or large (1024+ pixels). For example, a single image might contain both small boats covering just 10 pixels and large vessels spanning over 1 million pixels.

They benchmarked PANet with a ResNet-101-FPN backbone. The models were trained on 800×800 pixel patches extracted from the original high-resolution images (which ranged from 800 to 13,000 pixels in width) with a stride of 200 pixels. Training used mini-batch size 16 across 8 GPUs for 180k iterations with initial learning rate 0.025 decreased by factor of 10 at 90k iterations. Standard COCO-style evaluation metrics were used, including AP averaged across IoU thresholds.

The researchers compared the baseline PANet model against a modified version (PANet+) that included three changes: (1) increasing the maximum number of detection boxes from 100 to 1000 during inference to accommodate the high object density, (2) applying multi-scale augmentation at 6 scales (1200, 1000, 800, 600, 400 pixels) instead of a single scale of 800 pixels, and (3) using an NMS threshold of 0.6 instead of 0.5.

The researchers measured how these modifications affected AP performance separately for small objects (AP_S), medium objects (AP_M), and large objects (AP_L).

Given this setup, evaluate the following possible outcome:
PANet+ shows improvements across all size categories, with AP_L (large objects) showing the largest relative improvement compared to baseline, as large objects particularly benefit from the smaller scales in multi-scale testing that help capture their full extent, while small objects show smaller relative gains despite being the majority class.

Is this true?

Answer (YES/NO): NO